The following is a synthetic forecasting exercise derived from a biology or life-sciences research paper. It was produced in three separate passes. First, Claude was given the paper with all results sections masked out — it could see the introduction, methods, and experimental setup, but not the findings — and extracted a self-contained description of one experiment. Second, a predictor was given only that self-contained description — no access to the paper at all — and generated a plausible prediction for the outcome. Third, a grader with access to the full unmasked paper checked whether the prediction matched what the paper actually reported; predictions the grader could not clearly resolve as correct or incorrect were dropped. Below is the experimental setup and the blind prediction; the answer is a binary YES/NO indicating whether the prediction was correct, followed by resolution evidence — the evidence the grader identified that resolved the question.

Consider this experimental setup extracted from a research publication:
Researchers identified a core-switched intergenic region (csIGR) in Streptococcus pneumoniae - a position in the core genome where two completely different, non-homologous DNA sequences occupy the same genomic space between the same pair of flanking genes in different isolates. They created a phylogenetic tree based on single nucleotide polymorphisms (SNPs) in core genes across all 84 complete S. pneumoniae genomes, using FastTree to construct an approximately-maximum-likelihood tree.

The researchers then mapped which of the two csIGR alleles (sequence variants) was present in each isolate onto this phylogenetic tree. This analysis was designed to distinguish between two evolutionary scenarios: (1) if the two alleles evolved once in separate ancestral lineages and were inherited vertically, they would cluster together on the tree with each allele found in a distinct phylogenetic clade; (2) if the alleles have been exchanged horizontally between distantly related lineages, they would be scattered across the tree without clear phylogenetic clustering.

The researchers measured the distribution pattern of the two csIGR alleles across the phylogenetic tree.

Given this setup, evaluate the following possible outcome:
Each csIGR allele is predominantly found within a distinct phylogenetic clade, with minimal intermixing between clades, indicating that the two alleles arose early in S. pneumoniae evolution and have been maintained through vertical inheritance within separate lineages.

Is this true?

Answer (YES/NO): NO